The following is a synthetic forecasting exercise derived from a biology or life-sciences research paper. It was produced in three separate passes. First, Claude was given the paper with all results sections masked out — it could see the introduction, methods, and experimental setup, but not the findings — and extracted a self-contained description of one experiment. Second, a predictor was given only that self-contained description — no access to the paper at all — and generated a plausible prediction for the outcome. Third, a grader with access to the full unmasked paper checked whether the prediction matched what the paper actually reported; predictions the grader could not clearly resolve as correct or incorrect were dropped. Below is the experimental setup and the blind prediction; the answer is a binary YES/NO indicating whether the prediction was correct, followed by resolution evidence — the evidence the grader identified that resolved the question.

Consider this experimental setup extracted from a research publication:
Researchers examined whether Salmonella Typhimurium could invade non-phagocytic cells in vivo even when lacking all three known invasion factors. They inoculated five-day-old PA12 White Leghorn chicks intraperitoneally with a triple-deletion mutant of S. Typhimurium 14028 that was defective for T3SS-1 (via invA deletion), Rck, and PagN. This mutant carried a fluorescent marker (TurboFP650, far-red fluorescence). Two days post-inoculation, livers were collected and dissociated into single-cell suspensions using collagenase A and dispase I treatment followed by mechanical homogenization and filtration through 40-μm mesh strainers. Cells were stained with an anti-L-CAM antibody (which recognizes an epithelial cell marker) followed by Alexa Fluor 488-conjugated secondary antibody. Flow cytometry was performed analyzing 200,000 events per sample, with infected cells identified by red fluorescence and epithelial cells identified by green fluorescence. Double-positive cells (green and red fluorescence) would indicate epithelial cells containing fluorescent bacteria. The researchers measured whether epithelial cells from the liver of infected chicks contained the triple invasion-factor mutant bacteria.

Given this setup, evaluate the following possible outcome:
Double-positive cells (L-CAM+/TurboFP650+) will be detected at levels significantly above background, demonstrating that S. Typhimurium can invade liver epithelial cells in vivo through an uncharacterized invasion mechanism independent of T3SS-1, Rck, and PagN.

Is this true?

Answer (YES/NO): YES